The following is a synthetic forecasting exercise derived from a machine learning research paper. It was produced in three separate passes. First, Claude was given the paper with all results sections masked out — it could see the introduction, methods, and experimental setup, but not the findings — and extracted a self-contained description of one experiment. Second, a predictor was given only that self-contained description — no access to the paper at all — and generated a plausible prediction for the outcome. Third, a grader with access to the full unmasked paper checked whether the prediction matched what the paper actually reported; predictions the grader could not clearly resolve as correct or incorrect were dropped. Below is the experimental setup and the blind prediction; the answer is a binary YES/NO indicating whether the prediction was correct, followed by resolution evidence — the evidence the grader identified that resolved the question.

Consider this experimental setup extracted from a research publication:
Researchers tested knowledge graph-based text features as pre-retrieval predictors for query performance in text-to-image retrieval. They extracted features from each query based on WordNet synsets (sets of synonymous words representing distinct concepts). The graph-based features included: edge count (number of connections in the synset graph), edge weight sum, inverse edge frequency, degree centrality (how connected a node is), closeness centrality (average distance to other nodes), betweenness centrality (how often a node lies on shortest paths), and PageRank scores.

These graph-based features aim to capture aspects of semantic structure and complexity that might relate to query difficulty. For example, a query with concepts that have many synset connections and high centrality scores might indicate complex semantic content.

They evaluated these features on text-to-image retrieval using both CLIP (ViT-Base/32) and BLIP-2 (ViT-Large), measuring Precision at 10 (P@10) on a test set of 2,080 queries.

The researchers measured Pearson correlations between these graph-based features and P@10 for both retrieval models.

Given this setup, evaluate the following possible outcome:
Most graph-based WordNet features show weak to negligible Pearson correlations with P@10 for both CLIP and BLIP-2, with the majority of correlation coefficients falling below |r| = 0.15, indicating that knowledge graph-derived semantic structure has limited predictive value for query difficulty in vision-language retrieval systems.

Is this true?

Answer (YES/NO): YES